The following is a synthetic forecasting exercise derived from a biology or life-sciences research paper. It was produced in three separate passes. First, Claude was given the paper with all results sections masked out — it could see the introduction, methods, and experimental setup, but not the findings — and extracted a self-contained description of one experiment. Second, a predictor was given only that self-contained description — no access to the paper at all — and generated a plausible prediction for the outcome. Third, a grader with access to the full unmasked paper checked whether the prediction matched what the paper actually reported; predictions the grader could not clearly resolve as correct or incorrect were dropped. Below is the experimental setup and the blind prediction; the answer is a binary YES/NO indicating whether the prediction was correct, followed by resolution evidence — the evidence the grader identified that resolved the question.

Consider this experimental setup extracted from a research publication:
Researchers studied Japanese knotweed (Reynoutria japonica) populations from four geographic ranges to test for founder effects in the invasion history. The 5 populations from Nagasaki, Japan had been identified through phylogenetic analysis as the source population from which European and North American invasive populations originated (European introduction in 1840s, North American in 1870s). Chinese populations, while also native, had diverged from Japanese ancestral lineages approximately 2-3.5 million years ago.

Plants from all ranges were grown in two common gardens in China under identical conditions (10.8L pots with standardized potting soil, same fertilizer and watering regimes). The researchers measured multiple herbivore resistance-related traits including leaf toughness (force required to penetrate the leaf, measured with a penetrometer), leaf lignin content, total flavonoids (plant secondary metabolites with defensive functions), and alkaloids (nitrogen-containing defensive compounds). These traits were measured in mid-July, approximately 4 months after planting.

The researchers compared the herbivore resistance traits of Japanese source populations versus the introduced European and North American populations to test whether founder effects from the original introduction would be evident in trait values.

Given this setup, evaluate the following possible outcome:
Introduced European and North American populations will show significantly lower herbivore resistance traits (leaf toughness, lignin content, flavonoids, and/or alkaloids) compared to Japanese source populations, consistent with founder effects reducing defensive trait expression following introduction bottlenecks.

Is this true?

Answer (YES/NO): NO